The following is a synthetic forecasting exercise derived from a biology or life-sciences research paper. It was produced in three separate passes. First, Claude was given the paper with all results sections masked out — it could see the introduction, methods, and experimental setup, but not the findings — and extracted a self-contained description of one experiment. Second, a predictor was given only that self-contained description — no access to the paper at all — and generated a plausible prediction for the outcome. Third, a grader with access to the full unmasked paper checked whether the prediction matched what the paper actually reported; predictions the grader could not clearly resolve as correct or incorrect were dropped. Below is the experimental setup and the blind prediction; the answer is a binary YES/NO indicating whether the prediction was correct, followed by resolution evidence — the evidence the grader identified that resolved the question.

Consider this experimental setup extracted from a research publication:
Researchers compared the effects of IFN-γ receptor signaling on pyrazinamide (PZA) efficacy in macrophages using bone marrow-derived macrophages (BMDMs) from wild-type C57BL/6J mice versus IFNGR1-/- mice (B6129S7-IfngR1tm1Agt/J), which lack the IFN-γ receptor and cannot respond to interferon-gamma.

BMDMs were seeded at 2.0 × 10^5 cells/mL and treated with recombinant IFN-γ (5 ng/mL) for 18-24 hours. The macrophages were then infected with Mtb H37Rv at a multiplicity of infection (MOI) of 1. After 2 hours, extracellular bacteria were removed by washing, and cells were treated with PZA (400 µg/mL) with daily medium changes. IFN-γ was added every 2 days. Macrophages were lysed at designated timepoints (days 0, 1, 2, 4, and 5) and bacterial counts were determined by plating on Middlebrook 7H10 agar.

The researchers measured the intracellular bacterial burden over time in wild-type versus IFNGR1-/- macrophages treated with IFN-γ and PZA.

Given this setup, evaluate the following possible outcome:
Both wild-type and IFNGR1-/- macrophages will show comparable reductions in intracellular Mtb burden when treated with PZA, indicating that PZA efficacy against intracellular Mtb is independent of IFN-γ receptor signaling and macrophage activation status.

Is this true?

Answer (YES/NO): NO